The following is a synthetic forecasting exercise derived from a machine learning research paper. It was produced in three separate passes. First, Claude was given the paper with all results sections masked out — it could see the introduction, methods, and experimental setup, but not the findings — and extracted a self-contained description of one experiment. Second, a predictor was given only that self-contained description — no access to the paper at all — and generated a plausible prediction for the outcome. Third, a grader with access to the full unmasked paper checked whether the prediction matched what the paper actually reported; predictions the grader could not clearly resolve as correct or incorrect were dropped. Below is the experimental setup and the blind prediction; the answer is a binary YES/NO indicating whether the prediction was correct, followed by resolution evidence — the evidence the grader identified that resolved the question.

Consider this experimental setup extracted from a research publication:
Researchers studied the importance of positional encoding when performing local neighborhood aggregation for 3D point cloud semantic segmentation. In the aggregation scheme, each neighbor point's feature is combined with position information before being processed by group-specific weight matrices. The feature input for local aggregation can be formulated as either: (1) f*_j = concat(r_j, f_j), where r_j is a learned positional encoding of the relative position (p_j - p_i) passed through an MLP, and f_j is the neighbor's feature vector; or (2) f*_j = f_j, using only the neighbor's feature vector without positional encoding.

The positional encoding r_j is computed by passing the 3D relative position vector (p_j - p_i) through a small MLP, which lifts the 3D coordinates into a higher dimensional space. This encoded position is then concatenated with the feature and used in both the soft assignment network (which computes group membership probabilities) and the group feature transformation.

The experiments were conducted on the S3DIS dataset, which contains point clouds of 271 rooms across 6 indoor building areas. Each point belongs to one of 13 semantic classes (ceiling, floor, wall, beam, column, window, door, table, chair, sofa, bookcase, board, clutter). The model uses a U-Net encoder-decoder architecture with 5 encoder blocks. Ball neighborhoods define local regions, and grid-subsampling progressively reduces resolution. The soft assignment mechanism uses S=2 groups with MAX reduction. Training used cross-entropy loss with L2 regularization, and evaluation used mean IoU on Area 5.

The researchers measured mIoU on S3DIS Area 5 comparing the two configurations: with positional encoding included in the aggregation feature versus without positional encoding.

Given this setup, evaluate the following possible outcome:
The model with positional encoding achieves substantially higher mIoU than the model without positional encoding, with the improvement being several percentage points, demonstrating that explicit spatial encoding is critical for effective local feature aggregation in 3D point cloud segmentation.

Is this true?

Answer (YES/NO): YES